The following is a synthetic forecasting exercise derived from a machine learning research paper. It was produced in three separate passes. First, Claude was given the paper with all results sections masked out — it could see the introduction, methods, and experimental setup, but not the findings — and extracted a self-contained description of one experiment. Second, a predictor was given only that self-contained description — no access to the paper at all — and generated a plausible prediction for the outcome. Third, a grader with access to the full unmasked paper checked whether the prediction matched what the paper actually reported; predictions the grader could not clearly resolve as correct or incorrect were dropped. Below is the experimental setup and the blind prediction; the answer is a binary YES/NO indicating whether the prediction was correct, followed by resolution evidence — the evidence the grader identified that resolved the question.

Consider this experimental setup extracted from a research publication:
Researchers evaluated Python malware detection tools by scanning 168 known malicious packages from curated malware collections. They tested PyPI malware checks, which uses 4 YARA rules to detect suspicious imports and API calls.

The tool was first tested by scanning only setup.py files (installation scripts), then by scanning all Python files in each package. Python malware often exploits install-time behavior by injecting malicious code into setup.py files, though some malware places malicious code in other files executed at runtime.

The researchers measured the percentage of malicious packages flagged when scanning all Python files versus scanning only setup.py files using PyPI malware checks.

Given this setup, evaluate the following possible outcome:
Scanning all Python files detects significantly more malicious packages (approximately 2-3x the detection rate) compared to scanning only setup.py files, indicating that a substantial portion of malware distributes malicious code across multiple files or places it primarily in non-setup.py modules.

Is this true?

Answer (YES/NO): NO